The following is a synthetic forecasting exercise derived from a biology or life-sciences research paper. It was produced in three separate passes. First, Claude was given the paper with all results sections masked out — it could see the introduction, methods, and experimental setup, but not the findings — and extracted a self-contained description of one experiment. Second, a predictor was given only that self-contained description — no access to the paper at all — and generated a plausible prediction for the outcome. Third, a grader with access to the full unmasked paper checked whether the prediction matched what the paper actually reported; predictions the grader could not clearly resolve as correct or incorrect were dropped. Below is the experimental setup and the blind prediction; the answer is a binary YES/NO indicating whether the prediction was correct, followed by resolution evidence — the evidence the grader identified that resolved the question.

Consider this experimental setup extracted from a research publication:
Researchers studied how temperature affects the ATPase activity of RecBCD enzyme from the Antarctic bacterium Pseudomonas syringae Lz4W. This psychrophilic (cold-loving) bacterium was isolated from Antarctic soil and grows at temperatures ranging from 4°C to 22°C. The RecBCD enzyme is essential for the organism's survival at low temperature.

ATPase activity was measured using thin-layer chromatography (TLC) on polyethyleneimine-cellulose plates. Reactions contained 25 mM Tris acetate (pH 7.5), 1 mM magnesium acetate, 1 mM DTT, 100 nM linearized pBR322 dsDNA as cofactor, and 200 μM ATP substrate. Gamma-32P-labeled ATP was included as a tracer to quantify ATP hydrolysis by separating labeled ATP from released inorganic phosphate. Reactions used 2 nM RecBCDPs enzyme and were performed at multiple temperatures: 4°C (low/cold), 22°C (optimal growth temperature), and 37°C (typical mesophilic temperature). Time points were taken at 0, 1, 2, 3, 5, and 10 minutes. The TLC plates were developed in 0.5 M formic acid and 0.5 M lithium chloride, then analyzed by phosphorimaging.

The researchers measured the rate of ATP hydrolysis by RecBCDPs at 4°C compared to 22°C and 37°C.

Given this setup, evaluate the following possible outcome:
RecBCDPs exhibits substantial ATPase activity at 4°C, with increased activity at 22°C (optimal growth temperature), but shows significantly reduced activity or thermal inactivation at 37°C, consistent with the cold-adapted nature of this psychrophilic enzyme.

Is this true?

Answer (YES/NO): NO